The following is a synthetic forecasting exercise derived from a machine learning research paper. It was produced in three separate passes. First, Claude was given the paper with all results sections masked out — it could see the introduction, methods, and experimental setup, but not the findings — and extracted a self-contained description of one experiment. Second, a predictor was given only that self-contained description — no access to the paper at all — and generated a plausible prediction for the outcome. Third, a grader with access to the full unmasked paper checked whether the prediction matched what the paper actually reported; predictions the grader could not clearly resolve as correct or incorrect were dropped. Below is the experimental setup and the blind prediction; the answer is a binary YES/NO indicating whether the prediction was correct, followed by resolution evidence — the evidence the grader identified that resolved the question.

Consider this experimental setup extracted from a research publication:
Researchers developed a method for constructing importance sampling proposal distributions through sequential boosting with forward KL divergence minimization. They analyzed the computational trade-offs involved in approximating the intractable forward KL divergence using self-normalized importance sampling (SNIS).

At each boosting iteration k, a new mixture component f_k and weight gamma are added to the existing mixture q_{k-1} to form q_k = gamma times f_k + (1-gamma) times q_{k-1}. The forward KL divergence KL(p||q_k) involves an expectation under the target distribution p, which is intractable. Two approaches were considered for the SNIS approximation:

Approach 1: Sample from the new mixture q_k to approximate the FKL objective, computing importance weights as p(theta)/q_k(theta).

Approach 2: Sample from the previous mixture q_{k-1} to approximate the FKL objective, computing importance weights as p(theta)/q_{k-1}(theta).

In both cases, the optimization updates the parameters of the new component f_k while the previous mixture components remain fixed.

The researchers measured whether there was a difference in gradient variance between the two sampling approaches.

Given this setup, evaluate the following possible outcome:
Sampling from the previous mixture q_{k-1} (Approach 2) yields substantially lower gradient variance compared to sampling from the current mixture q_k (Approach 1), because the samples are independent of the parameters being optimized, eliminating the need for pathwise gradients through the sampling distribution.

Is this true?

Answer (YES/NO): YES